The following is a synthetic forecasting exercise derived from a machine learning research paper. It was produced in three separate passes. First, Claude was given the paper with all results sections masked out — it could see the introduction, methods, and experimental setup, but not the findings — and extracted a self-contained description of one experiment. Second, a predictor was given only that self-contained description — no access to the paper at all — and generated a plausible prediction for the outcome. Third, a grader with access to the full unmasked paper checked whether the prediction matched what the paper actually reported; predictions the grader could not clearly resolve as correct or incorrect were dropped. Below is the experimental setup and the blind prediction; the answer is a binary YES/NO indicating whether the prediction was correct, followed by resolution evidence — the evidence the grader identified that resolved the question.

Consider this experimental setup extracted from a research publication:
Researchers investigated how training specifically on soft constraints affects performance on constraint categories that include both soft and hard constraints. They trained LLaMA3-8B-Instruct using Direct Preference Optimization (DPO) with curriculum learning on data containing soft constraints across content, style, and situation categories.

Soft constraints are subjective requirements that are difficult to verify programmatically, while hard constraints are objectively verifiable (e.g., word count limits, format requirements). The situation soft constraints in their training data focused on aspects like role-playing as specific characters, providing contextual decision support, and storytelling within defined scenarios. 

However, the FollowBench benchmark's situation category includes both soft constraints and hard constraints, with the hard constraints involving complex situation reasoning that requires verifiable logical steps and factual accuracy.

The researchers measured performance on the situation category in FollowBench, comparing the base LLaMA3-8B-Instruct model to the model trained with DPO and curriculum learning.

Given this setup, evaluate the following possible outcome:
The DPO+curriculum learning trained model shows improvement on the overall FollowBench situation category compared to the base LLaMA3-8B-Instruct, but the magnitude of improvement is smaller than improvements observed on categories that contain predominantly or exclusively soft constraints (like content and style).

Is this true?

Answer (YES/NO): NO